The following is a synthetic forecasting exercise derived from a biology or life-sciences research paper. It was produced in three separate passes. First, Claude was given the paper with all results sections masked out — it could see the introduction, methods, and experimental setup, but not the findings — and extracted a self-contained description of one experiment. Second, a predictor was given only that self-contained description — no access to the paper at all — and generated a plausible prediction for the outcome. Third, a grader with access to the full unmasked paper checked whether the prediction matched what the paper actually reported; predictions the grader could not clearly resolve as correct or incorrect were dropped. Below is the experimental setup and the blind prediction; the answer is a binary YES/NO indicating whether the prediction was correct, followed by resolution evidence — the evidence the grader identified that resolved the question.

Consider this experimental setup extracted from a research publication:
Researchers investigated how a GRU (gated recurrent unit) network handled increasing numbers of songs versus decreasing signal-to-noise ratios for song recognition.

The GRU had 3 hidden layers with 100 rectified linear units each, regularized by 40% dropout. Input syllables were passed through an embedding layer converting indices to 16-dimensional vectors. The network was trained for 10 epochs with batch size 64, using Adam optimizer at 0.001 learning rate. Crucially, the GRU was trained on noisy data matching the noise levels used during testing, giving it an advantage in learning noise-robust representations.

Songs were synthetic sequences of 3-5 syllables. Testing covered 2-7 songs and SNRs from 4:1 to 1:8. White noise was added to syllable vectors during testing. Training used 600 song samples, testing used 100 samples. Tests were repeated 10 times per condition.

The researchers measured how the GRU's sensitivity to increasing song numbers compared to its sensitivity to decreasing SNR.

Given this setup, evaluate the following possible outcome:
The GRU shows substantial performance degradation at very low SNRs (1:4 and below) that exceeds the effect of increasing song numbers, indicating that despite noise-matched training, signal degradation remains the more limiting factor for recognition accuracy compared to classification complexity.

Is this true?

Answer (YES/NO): YES